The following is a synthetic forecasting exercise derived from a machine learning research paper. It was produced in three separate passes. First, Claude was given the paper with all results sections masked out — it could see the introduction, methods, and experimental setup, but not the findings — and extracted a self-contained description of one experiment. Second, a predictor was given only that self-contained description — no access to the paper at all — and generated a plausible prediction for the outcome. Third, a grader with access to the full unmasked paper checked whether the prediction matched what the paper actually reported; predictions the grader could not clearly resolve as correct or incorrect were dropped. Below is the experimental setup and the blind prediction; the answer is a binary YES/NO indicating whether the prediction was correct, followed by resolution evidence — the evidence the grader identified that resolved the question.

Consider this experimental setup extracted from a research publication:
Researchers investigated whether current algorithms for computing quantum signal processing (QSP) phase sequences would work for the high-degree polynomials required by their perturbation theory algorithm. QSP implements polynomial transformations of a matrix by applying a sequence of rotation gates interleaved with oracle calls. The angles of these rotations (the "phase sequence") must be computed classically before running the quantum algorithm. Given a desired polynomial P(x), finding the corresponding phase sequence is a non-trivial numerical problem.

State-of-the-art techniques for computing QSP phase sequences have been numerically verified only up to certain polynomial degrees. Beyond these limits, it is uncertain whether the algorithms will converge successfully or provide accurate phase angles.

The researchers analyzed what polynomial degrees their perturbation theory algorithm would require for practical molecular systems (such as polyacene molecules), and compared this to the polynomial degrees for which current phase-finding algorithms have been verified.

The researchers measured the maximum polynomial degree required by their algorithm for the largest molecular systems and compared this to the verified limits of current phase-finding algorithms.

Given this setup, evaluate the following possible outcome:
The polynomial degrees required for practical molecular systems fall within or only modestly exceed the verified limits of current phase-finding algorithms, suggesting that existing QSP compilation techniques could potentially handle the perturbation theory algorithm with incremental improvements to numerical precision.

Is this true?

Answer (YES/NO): NO